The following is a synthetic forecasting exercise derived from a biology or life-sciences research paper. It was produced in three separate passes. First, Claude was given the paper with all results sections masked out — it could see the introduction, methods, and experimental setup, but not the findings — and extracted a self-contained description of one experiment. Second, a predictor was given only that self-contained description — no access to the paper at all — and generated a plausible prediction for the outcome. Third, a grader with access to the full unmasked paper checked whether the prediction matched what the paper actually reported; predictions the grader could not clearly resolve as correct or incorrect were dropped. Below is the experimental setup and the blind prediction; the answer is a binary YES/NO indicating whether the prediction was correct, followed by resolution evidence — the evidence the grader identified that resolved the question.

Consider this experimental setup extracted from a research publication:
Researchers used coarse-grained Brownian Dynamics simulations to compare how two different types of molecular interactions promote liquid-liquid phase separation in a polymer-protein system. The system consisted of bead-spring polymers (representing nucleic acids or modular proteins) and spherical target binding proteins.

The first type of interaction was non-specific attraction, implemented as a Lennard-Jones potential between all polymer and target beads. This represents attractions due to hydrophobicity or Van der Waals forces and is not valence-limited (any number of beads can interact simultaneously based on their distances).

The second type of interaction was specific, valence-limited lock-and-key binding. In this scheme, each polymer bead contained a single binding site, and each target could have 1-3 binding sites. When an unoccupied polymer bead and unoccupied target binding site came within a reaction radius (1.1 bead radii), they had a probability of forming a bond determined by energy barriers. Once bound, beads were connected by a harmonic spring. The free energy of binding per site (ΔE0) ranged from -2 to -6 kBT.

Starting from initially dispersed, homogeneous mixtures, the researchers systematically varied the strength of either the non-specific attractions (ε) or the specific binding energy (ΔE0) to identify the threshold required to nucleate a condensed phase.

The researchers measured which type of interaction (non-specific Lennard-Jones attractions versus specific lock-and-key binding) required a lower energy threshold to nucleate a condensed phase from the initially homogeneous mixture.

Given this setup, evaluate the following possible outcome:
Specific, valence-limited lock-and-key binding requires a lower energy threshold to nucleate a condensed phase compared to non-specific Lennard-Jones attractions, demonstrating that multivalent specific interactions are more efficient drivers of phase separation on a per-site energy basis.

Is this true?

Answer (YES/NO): NO